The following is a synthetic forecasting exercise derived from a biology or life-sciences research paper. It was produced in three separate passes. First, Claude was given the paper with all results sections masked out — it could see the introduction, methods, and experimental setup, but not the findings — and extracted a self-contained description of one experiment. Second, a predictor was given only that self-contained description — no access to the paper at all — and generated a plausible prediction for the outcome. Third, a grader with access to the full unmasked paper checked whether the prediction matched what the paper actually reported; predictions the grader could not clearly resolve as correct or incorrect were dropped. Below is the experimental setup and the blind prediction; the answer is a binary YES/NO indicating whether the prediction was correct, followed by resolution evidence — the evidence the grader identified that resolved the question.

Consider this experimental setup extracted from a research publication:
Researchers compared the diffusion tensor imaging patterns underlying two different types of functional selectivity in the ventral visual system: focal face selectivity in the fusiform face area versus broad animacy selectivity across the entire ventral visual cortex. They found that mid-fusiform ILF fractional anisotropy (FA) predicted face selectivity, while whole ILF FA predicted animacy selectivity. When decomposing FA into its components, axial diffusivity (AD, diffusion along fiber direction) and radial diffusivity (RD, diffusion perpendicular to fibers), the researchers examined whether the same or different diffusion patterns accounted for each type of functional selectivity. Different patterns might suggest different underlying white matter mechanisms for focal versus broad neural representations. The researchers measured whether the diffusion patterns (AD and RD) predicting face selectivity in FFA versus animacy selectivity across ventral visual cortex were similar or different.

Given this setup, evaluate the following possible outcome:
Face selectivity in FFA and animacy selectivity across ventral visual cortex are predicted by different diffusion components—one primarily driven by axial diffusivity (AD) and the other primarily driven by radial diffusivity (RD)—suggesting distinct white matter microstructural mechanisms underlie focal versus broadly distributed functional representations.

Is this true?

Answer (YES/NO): YES